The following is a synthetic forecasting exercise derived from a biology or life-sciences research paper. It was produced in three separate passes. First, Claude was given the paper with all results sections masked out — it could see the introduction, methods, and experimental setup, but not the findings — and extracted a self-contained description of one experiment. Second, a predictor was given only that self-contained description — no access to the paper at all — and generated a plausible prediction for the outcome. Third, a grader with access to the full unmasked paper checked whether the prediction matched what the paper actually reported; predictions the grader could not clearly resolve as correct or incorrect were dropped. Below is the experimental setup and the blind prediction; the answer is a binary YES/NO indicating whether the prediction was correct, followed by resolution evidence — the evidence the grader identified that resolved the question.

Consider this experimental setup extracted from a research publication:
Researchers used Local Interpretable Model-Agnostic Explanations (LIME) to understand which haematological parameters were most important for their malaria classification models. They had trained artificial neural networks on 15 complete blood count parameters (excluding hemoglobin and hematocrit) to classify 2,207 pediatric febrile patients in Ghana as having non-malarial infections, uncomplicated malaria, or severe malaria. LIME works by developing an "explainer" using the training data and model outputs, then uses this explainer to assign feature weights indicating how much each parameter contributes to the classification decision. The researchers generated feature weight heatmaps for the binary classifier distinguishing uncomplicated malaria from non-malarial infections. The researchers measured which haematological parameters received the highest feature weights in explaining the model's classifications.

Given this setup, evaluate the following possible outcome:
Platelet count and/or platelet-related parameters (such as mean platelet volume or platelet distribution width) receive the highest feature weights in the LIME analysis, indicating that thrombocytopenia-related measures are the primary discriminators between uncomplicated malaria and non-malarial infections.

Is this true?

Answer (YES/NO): YES